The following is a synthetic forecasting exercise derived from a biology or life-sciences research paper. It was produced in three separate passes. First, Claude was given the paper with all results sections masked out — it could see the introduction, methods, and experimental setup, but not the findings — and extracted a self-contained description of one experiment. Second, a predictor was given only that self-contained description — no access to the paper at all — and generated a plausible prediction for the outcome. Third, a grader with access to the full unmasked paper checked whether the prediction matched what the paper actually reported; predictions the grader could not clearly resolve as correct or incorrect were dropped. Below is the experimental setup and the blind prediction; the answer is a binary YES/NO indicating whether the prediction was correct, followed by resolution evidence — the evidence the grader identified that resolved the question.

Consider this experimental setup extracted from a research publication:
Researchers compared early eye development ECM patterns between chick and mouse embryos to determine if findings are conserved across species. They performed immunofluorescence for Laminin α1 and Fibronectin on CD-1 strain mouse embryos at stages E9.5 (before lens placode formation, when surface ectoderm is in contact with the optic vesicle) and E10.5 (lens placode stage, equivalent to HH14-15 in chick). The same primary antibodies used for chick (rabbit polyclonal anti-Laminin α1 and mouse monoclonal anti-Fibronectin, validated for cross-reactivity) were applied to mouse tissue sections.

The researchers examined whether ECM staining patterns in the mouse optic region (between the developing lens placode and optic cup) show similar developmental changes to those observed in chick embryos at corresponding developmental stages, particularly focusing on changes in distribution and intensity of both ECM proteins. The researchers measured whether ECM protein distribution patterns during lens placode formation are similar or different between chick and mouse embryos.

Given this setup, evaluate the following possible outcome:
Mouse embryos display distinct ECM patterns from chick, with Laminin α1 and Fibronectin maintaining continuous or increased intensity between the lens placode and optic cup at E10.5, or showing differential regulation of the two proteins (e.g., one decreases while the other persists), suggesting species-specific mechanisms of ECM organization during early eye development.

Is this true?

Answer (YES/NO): NO